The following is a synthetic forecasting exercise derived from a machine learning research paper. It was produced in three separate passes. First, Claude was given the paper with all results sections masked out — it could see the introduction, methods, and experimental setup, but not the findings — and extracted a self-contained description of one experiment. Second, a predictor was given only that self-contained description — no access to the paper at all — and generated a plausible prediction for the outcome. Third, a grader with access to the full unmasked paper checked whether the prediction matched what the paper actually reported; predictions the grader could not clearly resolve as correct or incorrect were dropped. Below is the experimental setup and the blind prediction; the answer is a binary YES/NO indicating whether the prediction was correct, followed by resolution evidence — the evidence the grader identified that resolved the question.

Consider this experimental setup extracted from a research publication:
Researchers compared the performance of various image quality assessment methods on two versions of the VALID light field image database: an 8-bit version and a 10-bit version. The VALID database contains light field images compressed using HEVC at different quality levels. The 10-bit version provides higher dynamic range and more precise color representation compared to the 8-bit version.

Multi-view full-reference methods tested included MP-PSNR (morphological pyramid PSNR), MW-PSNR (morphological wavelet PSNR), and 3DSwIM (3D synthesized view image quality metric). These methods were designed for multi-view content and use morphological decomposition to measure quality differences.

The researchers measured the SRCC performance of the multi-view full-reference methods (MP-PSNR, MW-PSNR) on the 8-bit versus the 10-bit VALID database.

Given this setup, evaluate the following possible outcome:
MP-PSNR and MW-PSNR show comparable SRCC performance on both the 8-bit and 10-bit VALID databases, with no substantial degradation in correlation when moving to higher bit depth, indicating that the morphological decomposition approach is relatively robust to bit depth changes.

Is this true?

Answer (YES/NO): NO